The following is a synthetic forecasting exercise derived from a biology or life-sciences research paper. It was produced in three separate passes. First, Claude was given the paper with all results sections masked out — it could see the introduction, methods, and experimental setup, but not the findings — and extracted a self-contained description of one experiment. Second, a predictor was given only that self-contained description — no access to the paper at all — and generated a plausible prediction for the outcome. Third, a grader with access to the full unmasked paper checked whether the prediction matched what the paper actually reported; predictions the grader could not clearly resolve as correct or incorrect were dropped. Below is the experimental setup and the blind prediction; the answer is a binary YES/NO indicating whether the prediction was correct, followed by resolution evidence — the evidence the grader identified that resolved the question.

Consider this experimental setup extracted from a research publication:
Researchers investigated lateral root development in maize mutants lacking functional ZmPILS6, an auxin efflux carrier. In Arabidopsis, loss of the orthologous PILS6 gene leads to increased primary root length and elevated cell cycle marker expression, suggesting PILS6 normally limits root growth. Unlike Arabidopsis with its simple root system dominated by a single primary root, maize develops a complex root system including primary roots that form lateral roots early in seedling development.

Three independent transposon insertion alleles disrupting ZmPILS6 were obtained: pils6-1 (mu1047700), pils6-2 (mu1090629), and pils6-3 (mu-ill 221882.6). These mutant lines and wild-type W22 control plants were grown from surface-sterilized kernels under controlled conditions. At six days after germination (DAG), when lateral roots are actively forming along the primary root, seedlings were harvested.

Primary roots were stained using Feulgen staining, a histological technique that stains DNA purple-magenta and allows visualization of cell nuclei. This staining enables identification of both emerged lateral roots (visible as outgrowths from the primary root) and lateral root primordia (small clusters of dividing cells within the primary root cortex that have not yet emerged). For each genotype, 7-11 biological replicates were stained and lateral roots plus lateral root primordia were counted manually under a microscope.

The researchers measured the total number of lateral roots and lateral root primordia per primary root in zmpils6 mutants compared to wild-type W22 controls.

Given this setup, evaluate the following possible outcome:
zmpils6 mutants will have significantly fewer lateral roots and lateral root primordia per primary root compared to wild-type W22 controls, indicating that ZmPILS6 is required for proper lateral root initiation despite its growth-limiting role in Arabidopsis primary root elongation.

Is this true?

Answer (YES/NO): YES